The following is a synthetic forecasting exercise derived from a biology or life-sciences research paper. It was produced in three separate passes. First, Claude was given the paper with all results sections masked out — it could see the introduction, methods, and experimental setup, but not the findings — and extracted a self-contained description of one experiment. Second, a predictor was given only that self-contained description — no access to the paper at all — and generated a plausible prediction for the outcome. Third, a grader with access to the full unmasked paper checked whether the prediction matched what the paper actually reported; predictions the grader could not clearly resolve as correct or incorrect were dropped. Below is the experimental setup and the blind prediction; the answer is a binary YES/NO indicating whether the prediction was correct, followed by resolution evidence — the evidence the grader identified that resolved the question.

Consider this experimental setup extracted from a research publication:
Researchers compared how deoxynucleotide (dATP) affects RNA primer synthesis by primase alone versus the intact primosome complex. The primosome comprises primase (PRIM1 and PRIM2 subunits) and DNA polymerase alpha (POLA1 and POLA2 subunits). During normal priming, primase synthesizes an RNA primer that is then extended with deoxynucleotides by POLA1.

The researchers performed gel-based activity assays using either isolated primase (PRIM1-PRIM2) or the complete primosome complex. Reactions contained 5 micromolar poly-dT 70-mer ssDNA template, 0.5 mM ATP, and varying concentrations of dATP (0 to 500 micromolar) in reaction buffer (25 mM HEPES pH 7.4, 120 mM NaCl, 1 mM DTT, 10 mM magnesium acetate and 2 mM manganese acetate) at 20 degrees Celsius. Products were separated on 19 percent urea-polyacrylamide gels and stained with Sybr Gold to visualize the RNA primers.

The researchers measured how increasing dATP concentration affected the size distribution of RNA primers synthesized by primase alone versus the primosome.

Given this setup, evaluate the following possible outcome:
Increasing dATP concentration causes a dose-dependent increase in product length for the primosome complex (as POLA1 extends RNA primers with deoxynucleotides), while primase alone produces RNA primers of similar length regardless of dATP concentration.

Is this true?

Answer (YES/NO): NO